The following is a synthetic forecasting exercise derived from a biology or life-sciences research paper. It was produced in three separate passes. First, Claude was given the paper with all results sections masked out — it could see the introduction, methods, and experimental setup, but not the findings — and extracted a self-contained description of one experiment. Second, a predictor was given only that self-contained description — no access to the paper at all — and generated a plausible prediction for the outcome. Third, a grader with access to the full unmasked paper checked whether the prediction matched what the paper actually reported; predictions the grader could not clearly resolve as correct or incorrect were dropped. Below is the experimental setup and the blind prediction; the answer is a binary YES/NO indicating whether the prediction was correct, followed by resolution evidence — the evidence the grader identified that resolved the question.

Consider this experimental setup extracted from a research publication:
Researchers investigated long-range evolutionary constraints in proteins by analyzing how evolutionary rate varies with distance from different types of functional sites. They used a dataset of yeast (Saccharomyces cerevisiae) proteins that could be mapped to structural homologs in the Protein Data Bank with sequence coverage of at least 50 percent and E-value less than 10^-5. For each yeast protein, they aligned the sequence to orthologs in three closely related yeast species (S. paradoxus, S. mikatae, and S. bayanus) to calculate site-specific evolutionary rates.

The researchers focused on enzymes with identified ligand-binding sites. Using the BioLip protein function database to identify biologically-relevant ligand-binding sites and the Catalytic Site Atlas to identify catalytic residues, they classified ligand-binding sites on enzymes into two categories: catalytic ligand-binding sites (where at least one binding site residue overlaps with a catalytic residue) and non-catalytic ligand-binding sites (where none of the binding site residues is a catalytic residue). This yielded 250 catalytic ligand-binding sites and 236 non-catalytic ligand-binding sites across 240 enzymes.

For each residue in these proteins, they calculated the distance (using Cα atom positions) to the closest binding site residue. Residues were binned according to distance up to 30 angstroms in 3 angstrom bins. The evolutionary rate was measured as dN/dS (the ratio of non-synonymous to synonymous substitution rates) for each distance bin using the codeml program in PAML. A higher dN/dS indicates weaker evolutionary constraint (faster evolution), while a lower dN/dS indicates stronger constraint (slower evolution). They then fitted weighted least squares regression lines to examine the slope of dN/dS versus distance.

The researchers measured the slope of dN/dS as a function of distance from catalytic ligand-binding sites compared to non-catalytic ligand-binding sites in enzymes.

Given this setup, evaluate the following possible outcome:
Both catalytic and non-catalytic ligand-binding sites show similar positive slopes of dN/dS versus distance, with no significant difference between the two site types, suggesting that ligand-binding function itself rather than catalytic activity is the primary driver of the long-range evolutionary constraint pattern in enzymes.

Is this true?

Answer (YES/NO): NO